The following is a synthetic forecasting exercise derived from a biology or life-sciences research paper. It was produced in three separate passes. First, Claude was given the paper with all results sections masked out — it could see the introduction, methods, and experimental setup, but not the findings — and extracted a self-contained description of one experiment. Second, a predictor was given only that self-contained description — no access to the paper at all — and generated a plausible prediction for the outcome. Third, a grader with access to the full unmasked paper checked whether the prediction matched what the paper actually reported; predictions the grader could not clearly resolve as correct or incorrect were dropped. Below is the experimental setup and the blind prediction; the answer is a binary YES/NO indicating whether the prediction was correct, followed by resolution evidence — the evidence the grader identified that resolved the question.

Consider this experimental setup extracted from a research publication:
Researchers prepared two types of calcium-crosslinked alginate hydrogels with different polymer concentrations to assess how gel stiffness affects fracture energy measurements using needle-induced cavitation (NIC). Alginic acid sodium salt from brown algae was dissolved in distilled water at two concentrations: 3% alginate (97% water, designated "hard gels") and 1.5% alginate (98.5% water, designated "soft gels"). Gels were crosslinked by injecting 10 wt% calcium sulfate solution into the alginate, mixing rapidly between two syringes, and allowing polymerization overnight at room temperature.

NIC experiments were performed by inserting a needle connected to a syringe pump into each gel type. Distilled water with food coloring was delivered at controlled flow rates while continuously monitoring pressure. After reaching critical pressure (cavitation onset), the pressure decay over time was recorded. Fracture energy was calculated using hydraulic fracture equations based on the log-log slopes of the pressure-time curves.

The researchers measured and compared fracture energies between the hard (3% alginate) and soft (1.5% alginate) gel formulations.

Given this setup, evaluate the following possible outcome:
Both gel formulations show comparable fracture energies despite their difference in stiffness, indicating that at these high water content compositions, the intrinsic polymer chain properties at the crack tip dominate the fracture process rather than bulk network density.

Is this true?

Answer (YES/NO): NO